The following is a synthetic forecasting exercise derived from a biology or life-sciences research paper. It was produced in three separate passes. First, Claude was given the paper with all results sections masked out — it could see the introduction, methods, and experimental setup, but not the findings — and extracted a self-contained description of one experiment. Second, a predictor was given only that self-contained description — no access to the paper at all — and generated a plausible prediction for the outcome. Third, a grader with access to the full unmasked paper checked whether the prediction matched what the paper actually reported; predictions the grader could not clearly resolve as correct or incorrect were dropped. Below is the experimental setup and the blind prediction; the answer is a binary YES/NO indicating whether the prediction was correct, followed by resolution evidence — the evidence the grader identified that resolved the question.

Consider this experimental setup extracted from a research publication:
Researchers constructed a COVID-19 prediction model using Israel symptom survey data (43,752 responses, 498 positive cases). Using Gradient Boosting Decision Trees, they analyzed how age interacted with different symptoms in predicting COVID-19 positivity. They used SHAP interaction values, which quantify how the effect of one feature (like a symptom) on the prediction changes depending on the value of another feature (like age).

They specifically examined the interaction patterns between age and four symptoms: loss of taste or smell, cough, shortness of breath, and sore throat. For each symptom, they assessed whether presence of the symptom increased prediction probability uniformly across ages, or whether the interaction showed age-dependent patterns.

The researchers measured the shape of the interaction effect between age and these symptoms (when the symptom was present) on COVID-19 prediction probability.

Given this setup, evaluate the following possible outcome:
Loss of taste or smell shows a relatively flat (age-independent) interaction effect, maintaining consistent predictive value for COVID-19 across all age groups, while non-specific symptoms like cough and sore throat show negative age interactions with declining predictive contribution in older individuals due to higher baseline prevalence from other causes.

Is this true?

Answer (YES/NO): NO